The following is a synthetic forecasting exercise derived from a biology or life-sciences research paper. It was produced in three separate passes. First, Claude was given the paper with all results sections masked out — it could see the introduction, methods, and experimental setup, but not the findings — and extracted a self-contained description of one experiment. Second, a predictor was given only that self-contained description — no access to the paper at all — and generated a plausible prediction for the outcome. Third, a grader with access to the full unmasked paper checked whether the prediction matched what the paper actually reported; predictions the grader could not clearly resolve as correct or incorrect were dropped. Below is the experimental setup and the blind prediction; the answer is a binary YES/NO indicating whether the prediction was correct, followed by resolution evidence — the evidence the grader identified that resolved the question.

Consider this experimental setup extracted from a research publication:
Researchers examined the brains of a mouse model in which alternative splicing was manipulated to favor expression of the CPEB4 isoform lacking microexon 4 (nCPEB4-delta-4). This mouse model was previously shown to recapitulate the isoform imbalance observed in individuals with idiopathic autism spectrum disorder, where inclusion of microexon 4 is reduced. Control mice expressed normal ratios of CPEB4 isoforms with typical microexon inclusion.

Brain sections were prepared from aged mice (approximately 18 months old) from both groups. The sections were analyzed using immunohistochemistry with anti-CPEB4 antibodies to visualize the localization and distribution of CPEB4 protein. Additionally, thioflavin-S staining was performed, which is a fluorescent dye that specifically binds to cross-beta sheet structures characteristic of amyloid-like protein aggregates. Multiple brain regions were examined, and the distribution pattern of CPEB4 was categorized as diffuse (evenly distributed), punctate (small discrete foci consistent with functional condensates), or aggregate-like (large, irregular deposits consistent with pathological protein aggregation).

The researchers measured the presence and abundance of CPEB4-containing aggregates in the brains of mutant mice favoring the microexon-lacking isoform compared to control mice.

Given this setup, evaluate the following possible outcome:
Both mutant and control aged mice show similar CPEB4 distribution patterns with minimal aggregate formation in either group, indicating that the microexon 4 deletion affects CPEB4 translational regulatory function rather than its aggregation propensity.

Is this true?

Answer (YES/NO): NO